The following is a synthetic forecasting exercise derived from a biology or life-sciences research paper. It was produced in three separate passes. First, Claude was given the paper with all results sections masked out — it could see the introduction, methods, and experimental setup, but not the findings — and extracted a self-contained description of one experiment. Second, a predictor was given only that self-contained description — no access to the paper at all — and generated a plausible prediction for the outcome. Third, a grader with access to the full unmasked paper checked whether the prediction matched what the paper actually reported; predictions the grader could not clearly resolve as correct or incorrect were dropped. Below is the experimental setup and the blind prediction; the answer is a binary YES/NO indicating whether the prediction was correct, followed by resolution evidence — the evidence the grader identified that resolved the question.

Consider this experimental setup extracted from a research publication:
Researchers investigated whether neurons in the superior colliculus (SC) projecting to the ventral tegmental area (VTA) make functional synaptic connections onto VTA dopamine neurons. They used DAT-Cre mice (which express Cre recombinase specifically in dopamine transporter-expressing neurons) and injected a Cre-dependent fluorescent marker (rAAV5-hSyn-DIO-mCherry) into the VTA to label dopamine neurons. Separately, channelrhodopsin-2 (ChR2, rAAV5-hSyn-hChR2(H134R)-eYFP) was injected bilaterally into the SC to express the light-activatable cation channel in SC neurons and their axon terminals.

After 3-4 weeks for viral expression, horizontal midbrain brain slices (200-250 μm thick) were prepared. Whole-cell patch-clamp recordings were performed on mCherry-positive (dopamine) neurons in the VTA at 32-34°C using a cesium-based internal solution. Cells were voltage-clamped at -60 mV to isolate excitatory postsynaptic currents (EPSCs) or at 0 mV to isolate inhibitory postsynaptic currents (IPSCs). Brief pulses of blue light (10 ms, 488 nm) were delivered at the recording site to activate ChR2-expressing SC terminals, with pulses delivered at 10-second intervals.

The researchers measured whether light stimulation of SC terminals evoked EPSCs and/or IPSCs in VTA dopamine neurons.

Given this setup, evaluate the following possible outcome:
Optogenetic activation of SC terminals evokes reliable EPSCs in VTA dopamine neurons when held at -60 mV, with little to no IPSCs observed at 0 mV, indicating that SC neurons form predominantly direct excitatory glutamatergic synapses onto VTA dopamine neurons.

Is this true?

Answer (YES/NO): YES